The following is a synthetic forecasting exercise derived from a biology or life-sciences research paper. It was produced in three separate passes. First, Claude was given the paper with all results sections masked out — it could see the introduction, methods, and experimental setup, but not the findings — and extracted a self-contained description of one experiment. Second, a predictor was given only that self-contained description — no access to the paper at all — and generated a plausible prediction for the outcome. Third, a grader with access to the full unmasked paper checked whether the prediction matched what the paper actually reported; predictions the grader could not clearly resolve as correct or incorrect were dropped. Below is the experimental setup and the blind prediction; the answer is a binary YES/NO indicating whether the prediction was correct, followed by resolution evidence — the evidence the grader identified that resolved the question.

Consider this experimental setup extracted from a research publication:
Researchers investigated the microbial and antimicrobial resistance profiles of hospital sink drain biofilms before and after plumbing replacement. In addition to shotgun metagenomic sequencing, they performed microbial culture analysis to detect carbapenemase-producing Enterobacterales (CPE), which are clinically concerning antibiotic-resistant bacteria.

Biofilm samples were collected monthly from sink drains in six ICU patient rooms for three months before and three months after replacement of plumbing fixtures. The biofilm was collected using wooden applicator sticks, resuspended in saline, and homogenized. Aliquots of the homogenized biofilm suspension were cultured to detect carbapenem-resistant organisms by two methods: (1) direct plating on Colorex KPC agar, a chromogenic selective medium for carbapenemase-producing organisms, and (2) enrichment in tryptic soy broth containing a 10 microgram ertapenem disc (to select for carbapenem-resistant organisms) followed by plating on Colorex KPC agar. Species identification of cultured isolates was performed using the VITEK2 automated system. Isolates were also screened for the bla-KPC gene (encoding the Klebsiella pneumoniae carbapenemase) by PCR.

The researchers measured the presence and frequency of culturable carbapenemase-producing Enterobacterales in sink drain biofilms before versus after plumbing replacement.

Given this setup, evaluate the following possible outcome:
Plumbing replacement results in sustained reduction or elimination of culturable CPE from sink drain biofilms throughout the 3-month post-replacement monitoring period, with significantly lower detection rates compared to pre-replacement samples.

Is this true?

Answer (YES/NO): NO